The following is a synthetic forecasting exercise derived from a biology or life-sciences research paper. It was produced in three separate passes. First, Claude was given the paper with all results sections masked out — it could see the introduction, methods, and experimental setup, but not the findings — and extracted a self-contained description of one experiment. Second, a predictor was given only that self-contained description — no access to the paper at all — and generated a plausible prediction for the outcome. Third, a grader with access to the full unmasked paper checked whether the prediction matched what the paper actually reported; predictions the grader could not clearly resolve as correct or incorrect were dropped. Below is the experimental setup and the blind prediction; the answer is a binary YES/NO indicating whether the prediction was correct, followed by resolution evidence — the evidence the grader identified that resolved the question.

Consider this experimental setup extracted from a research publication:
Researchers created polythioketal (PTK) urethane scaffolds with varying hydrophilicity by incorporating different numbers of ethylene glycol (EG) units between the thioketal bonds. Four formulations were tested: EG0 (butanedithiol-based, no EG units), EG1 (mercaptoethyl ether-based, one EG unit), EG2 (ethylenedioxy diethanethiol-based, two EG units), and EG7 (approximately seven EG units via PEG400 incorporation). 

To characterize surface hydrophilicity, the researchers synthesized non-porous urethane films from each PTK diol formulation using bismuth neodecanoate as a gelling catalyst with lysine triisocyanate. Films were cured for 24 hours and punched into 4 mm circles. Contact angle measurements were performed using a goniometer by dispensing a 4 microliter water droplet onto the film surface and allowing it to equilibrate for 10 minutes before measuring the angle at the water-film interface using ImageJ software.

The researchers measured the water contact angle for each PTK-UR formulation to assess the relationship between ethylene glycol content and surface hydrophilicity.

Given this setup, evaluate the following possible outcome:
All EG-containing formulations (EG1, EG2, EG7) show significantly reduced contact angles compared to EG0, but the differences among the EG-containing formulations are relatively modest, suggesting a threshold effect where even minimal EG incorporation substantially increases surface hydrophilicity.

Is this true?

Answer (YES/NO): NO